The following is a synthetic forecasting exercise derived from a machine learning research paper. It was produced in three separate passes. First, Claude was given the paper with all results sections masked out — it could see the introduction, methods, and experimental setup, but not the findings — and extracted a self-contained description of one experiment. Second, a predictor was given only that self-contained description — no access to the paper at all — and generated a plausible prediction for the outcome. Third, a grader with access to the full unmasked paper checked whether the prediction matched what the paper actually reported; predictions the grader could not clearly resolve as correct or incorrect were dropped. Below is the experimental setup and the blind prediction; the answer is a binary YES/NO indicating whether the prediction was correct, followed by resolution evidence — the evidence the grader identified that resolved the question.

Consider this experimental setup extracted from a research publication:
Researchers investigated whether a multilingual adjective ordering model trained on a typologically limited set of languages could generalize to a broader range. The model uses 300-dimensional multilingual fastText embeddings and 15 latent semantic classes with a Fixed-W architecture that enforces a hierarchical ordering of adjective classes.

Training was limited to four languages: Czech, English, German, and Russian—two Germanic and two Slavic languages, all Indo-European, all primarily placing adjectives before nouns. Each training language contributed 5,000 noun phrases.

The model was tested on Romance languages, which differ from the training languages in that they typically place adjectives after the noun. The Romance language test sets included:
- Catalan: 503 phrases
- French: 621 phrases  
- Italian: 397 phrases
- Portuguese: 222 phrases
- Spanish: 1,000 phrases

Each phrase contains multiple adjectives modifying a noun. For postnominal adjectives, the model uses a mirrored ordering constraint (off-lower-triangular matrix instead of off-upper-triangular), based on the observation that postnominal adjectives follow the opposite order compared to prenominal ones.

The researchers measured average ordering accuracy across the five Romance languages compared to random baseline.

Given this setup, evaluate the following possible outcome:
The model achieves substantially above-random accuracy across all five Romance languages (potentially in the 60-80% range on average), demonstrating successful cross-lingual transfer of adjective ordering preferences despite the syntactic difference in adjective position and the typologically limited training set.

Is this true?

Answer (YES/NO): YES